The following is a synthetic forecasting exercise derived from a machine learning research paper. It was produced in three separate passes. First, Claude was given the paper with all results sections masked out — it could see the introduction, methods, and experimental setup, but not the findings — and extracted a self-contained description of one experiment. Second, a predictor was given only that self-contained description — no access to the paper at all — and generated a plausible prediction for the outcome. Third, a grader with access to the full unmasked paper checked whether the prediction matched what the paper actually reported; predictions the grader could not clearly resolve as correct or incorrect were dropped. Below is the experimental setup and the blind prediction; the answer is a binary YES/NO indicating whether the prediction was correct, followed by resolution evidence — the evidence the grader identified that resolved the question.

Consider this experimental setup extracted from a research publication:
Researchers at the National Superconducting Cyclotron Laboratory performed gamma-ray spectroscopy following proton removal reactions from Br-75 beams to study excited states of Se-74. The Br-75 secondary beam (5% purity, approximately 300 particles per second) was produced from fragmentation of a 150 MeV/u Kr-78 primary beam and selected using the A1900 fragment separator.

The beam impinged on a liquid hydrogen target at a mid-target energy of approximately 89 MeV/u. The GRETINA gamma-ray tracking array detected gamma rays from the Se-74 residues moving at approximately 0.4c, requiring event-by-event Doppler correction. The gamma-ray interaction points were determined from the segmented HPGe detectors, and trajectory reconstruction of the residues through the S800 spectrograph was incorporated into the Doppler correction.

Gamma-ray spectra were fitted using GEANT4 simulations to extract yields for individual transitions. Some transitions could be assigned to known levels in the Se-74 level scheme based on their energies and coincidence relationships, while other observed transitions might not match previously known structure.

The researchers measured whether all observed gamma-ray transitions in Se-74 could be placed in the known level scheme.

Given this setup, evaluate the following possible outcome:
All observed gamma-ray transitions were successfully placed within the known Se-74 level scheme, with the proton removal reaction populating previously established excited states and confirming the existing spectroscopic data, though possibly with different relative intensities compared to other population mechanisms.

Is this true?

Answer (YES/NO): NO